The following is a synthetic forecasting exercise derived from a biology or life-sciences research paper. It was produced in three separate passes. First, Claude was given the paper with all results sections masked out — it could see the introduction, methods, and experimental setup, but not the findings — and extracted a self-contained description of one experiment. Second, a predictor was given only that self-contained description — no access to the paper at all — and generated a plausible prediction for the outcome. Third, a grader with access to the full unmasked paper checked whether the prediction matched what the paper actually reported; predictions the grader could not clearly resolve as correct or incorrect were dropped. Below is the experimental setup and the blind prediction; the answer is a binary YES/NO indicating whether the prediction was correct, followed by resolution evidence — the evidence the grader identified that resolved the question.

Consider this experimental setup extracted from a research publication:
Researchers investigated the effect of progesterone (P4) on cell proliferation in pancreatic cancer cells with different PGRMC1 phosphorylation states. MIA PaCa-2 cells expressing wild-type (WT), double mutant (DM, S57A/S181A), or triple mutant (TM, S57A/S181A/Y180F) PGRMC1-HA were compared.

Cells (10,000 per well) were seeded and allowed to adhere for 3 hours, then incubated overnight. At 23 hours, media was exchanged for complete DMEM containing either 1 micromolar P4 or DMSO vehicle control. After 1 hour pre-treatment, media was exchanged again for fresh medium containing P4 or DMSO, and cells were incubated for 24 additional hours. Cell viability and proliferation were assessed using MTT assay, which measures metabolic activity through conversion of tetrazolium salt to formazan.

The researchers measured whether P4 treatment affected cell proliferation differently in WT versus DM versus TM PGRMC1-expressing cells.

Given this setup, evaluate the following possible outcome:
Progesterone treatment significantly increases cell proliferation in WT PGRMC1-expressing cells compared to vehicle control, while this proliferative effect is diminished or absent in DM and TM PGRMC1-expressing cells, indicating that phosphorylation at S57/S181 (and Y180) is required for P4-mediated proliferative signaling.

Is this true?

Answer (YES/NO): NO